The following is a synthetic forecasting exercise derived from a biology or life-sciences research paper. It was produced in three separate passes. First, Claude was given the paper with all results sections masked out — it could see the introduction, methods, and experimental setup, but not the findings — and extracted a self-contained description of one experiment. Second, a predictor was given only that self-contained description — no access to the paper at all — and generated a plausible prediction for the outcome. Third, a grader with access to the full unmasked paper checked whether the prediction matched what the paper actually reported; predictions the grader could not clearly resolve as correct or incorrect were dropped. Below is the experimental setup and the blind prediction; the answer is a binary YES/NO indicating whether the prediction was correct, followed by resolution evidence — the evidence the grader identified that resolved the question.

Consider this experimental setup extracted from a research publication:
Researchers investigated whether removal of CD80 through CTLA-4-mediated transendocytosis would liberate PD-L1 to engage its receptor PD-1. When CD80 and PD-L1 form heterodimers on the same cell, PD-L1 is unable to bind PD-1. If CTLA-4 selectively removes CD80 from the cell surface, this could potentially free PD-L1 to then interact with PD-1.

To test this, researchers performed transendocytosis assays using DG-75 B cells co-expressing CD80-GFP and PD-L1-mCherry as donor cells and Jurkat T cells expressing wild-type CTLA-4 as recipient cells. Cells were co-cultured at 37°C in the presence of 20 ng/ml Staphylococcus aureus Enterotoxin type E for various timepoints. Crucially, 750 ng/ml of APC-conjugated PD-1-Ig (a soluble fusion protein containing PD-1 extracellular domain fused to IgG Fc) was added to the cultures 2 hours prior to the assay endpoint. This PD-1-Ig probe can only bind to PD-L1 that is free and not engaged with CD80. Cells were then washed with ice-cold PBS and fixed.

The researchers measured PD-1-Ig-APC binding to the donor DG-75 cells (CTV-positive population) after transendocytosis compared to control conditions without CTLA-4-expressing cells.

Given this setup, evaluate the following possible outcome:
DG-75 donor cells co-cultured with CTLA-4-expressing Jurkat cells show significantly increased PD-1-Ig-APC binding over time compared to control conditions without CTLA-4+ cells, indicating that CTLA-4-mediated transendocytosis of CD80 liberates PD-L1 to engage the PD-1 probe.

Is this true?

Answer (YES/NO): YES